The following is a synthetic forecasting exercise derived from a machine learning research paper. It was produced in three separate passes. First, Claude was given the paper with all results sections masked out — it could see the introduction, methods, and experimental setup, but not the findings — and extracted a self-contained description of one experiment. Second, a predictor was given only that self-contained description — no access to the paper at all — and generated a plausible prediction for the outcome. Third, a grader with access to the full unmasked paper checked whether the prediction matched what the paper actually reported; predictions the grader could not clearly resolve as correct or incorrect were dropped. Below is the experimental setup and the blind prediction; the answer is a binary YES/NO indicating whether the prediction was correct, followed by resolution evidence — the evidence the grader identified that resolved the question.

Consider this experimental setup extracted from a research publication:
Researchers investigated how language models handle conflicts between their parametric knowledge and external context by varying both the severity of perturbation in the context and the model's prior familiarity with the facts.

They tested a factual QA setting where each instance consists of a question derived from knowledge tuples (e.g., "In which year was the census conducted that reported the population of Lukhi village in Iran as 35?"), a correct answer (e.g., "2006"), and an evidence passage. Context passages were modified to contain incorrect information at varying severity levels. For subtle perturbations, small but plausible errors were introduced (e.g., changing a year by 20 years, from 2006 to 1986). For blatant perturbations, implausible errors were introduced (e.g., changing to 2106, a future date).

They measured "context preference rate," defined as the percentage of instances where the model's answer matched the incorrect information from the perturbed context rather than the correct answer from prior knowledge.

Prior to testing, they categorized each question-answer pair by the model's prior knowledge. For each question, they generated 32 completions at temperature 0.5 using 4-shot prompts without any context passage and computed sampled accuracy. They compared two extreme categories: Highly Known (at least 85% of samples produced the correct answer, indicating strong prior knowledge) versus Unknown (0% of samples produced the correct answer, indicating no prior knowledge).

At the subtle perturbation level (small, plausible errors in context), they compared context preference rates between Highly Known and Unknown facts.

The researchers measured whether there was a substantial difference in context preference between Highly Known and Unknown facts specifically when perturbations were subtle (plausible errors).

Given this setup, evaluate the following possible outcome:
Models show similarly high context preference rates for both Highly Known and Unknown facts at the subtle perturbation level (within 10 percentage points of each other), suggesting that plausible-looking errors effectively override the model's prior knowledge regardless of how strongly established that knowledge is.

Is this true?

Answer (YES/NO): NO